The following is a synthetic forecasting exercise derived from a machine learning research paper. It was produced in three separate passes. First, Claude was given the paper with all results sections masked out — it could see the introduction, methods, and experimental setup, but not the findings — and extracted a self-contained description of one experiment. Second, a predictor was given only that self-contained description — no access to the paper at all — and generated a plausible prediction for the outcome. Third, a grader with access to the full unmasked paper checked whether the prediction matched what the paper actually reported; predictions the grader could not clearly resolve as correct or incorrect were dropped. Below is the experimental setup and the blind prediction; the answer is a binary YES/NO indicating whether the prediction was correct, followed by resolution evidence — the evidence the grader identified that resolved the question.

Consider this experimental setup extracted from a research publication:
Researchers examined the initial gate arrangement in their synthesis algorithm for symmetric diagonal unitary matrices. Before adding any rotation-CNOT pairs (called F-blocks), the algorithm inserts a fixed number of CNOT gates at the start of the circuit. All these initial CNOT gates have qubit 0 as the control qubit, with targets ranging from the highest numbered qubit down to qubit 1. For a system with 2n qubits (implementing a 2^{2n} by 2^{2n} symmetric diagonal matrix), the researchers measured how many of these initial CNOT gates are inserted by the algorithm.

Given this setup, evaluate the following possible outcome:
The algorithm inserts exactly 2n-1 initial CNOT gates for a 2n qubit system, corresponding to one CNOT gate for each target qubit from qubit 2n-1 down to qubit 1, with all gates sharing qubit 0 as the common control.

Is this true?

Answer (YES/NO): YES